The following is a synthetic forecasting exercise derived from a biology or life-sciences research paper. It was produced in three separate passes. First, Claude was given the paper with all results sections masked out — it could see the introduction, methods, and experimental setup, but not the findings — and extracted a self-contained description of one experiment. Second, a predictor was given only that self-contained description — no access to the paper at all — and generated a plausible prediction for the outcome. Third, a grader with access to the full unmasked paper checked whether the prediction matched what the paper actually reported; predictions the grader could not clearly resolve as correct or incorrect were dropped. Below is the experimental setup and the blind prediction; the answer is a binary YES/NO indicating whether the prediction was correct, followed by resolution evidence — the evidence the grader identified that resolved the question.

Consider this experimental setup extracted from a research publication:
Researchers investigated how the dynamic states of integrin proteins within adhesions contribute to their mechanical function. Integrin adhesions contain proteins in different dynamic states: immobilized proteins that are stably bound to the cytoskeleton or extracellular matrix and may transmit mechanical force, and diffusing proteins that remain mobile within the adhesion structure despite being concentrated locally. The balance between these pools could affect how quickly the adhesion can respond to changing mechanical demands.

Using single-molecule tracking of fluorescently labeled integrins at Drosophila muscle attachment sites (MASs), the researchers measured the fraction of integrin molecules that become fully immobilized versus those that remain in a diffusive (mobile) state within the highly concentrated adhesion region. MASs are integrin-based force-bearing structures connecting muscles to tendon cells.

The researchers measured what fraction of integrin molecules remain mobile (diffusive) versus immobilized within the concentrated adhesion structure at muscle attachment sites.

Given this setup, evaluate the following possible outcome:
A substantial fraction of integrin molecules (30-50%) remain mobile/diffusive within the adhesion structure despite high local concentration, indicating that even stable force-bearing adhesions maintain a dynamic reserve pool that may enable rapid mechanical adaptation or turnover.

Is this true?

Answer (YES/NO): YES